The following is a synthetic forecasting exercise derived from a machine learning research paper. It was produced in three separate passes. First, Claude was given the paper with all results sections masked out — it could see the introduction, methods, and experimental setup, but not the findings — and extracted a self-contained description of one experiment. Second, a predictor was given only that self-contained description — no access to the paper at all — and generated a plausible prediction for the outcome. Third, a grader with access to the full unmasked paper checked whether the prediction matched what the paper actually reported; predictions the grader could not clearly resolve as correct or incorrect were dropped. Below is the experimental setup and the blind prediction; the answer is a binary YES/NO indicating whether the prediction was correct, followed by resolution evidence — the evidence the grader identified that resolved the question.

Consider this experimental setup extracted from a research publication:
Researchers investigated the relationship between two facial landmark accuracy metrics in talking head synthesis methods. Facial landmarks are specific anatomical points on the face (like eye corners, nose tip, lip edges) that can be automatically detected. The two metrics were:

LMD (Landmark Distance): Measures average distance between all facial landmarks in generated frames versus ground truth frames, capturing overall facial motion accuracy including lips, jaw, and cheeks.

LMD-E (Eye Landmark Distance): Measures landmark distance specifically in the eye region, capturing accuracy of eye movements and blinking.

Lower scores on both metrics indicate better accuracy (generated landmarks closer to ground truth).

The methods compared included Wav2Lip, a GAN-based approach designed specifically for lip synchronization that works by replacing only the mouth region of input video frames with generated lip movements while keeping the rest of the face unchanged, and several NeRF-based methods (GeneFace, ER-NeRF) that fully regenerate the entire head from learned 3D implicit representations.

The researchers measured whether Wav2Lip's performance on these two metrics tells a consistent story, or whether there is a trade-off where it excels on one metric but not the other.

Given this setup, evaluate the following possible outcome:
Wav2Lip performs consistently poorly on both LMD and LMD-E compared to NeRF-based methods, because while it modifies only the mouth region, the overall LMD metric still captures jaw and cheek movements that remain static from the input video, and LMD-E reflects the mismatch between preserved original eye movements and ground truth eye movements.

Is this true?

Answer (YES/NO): NO